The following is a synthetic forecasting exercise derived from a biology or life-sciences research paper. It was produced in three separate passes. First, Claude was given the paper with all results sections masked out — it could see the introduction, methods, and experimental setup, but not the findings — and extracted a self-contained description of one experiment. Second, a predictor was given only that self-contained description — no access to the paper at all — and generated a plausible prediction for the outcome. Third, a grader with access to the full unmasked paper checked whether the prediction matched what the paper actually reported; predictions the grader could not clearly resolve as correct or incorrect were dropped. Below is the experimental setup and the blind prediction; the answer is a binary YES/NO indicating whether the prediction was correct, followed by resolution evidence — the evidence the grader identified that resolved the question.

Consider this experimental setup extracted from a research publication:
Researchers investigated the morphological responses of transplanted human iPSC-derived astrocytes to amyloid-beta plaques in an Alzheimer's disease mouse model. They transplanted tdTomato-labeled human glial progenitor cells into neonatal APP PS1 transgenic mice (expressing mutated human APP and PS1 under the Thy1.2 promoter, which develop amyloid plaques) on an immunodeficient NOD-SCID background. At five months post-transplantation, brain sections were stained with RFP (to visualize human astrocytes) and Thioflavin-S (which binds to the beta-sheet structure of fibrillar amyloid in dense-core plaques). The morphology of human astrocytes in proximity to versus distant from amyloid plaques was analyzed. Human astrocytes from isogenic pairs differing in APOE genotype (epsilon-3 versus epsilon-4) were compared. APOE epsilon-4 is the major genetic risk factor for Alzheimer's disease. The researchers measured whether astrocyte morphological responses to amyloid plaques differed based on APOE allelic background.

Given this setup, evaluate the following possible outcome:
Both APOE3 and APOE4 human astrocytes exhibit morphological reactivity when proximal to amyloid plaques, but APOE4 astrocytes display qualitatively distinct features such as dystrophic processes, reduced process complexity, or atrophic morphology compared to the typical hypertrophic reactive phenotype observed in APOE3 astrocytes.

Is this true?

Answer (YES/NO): NO